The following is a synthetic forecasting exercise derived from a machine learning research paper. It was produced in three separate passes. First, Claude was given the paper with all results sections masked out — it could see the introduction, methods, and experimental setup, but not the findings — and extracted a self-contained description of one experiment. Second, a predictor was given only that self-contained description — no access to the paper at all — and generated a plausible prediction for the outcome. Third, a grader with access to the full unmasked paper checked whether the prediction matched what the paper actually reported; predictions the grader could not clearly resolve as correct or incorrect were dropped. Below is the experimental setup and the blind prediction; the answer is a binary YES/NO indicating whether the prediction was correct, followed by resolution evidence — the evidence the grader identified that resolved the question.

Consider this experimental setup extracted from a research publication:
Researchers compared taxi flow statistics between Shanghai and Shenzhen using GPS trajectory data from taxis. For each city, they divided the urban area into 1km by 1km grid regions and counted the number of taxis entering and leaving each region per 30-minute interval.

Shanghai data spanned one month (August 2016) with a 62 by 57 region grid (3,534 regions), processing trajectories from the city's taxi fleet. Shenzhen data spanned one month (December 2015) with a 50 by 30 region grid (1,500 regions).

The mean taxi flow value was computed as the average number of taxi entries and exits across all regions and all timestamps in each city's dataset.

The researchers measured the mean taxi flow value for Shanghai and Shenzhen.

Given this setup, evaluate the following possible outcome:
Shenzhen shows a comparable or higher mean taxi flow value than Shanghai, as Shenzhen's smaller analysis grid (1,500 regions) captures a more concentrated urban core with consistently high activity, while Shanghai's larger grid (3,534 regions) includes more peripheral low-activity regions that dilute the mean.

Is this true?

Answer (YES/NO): YES